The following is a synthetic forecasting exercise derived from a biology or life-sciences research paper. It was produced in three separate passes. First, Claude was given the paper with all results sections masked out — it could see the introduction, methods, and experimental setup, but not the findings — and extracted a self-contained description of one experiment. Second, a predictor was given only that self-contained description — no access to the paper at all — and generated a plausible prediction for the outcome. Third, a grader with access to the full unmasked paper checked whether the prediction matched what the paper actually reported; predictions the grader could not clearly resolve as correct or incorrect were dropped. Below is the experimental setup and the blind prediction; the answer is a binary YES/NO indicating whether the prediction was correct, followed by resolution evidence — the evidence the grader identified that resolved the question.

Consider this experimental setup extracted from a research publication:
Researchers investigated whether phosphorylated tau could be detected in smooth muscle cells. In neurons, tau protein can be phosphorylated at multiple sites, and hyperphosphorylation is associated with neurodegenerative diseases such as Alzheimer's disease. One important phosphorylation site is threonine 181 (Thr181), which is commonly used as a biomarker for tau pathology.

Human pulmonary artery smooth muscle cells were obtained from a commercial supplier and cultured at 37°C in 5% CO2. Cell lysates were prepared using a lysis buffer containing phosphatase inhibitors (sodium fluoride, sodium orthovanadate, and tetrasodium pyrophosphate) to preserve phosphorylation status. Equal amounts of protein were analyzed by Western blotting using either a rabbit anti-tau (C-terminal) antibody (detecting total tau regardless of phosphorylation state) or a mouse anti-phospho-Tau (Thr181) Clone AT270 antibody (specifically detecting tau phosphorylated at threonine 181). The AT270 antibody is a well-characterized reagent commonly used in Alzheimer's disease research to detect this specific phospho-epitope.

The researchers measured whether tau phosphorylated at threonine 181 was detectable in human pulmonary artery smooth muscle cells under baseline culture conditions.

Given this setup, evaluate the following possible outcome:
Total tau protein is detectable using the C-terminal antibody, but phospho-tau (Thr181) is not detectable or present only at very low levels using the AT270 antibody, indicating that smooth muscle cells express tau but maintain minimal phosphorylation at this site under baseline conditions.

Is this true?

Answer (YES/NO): NO